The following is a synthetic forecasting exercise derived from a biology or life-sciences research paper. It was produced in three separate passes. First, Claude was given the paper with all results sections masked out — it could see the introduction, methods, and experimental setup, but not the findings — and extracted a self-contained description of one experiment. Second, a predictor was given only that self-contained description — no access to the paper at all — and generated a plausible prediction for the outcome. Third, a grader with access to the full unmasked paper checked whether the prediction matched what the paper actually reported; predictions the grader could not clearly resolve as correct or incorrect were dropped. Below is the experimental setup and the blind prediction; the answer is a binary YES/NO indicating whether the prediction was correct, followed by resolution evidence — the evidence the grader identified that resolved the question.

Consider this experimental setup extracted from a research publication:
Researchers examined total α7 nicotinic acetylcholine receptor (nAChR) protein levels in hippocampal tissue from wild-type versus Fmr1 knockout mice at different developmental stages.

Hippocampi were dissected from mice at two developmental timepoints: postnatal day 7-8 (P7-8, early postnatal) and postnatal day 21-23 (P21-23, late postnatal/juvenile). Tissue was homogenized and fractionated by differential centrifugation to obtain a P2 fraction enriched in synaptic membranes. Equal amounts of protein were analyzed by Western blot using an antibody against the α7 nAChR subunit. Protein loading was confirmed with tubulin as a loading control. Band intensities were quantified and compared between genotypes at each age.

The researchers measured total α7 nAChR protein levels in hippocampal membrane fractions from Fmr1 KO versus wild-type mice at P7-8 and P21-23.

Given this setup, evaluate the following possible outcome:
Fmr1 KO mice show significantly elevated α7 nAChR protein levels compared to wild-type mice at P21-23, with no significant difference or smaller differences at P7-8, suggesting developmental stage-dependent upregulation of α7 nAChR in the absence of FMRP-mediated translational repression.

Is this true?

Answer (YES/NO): NO